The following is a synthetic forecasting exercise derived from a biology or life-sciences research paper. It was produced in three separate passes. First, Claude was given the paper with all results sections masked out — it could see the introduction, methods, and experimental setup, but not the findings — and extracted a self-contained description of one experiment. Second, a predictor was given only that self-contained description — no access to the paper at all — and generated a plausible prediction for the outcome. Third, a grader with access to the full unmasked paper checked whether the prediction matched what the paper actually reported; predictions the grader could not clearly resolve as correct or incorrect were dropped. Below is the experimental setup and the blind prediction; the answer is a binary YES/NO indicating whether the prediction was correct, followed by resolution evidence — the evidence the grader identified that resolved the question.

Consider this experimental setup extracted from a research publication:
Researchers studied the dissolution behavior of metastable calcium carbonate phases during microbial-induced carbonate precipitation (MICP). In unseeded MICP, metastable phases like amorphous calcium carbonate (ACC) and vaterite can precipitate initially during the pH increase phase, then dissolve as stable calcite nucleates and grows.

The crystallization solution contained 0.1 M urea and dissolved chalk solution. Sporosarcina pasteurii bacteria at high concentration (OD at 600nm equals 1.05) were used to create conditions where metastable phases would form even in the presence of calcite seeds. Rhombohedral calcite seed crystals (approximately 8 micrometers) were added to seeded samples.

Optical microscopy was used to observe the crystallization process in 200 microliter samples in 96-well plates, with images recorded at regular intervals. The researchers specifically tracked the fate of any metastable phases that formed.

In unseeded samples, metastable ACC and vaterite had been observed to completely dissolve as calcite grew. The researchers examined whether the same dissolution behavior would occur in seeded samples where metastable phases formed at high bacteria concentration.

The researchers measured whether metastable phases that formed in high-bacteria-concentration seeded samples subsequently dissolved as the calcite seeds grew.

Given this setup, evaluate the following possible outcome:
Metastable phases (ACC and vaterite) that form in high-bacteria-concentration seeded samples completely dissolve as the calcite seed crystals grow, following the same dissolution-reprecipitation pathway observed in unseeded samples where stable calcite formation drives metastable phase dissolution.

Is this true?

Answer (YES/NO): YES